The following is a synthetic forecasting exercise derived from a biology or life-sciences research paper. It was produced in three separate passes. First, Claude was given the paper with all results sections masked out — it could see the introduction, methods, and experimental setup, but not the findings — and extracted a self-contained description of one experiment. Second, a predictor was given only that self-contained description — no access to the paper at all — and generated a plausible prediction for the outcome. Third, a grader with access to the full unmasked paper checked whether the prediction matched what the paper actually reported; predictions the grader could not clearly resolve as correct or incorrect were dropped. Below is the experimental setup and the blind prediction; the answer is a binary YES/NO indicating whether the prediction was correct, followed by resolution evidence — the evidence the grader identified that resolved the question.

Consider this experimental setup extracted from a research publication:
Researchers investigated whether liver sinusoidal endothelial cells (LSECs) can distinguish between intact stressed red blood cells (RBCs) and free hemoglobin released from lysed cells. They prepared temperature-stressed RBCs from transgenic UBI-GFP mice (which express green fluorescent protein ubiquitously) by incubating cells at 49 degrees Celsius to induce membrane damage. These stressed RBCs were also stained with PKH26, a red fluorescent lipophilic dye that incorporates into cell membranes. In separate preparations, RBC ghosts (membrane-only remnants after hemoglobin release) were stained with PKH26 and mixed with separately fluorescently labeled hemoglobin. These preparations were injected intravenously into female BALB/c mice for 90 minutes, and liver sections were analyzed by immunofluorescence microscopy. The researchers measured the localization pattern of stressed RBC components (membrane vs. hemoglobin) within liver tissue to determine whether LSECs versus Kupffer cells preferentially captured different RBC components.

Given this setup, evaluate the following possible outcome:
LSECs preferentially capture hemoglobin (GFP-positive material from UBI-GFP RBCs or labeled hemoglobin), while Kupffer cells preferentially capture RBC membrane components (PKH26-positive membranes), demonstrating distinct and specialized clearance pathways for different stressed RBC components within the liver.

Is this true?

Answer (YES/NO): YES